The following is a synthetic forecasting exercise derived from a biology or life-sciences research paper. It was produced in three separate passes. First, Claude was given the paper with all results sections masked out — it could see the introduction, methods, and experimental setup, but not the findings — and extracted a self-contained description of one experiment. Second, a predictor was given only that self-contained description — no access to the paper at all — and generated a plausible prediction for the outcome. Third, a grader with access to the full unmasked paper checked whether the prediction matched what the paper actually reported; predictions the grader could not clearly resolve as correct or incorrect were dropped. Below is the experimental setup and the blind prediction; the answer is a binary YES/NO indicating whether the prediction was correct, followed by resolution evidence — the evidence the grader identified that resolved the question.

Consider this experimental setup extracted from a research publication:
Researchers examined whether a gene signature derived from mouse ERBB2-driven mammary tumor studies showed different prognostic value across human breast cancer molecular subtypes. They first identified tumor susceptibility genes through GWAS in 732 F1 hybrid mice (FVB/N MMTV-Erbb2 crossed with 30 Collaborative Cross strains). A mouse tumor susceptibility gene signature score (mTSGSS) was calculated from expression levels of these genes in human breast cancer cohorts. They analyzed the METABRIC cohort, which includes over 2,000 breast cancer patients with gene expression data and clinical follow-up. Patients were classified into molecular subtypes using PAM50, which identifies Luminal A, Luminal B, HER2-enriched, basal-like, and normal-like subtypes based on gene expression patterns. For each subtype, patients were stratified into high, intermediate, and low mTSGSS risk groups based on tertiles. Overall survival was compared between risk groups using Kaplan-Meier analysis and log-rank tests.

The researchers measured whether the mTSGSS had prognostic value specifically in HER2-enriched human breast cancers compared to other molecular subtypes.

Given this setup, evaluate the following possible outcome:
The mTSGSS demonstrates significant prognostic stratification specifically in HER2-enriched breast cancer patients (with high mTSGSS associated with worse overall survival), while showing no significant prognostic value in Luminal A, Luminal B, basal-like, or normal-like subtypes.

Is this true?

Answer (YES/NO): NO